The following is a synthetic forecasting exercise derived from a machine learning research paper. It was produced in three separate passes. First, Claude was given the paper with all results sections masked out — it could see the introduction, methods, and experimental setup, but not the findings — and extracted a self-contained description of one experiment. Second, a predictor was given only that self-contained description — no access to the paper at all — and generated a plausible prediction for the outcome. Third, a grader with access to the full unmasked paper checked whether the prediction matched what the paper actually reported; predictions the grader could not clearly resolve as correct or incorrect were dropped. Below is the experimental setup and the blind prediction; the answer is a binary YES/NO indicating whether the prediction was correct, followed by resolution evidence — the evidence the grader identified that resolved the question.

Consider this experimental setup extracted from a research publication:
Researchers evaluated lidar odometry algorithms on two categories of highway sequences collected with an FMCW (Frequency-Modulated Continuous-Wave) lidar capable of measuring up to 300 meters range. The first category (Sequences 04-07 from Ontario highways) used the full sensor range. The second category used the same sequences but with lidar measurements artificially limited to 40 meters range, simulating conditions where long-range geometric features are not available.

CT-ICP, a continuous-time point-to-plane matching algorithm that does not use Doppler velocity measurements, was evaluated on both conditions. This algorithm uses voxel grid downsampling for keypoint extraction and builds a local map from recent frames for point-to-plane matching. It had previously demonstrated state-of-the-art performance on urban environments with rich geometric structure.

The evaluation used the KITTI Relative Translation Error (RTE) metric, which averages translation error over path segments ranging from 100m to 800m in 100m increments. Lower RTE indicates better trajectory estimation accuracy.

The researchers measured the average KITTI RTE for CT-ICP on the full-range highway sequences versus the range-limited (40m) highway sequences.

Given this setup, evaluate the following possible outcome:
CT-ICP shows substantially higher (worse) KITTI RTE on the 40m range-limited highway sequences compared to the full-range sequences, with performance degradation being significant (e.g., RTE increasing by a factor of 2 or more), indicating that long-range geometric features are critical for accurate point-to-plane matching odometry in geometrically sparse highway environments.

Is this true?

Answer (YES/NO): YES